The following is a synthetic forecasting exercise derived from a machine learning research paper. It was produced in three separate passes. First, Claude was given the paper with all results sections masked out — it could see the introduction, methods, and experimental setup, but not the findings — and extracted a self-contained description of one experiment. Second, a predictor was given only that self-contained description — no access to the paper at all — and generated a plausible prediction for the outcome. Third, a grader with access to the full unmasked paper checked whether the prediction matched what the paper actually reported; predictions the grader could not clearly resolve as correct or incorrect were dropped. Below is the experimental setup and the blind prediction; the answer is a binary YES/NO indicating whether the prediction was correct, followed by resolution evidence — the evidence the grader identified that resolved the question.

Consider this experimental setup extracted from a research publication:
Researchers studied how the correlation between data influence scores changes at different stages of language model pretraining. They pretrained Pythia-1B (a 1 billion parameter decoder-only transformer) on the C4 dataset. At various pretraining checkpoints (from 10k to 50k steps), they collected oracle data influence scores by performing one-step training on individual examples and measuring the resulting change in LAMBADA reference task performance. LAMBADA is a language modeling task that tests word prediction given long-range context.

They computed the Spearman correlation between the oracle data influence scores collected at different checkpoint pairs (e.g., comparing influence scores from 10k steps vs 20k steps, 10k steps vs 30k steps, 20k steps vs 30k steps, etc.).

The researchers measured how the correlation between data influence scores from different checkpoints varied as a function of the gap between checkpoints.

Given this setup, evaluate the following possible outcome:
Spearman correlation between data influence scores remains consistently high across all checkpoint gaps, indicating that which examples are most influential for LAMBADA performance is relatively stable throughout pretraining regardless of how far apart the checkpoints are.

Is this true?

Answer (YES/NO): NO